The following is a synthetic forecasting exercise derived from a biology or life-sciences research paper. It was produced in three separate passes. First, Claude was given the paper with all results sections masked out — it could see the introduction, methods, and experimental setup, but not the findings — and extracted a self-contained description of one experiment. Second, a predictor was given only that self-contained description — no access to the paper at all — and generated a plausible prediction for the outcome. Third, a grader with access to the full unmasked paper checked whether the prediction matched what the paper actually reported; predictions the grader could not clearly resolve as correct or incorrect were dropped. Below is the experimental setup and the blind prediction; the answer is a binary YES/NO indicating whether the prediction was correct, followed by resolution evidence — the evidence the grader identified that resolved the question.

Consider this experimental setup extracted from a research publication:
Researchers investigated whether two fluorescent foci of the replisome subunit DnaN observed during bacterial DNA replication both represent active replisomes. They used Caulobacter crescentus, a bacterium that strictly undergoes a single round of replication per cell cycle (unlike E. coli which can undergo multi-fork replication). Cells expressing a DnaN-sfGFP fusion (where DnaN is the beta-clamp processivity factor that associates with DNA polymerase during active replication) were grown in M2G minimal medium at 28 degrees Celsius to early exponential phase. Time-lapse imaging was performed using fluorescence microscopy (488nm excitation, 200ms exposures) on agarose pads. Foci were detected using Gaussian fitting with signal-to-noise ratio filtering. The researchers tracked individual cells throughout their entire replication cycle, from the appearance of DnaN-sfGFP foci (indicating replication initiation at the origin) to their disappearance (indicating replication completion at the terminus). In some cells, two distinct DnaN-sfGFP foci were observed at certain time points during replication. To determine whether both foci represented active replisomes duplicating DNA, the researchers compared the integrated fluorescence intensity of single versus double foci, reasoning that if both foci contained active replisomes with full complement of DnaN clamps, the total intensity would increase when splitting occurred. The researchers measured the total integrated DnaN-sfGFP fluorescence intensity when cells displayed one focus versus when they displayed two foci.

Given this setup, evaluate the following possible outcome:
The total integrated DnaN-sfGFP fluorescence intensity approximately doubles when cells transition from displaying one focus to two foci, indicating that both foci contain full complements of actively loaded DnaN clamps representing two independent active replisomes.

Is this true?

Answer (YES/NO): NO